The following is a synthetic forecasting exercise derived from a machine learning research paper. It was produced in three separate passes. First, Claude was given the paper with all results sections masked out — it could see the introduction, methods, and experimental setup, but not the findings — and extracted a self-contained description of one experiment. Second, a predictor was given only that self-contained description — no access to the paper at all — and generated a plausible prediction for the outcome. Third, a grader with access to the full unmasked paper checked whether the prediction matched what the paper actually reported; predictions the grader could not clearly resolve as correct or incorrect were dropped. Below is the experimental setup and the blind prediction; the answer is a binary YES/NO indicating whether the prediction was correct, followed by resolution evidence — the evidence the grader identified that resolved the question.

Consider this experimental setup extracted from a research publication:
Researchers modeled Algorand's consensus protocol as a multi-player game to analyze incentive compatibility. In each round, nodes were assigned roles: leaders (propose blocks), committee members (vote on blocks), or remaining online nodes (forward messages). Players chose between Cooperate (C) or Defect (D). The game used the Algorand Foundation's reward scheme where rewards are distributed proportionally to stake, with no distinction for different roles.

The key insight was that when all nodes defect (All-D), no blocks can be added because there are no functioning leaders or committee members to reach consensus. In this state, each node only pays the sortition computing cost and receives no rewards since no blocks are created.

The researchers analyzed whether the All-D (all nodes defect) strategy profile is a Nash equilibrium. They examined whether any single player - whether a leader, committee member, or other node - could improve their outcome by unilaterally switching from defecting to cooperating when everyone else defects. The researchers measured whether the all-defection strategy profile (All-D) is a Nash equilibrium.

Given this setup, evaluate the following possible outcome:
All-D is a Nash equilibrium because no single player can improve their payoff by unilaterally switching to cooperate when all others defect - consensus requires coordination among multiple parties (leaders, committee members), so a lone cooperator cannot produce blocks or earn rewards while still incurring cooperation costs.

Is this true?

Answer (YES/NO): YES